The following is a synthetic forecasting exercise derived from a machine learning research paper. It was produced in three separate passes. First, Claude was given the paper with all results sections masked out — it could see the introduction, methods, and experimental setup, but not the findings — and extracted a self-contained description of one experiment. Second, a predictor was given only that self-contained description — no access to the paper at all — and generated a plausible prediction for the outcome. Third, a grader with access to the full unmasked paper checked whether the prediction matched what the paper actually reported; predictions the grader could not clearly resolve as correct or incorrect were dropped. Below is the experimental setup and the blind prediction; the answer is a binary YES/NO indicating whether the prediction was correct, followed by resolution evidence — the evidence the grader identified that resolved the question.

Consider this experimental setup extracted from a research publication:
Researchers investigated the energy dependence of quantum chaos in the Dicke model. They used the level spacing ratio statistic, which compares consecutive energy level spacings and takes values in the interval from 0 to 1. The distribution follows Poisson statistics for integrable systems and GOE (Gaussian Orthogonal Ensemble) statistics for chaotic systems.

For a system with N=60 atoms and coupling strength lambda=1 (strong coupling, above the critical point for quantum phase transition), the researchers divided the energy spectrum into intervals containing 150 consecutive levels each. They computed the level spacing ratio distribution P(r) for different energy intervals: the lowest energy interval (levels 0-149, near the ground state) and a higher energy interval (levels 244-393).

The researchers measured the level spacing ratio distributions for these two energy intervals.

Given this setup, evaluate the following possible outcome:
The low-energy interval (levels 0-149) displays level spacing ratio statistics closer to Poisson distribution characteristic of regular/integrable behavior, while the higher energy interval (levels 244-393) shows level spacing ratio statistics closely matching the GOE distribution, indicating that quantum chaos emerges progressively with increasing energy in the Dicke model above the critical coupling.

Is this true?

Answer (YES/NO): YES